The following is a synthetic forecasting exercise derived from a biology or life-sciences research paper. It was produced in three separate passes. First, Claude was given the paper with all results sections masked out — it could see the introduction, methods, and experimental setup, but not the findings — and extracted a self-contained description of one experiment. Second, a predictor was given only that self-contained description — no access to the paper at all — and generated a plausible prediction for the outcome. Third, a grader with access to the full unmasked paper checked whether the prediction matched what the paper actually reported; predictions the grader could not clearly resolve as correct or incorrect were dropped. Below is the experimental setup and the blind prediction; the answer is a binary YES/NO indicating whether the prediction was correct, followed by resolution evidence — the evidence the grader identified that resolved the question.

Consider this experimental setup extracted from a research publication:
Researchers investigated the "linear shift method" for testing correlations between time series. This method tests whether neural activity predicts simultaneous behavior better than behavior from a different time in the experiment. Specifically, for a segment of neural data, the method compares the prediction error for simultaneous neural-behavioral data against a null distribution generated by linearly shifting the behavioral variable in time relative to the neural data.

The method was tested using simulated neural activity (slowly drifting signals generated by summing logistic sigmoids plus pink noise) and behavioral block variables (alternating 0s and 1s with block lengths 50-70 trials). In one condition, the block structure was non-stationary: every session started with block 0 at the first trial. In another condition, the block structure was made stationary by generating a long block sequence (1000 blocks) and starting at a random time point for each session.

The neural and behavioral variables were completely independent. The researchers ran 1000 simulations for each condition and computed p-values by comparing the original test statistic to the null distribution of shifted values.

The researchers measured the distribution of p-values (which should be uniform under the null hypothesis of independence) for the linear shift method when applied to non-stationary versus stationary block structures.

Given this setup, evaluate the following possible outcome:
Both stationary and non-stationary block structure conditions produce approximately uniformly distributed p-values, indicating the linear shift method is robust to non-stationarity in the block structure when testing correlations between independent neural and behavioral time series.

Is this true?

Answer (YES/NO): NO